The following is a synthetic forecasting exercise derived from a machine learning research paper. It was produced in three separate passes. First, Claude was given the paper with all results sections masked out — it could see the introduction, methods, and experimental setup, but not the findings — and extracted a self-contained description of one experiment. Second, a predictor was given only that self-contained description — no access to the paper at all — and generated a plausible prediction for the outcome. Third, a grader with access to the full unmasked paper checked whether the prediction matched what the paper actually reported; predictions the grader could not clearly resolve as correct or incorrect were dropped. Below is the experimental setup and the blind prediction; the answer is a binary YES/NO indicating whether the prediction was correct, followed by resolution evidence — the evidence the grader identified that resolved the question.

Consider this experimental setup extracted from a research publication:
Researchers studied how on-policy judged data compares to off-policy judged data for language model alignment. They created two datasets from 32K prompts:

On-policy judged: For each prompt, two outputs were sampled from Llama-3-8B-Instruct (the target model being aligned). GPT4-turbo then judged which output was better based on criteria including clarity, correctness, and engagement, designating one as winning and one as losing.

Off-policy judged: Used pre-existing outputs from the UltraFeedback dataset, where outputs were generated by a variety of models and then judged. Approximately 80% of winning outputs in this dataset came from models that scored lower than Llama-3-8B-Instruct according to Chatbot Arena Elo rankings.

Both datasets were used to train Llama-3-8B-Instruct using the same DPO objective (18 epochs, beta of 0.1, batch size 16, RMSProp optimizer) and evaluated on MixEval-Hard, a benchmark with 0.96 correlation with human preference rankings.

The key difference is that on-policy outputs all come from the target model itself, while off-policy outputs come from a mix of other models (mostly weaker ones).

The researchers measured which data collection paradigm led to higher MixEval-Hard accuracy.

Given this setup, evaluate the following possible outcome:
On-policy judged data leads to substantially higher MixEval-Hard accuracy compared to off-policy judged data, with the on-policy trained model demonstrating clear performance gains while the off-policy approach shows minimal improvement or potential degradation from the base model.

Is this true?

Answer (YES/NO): NO